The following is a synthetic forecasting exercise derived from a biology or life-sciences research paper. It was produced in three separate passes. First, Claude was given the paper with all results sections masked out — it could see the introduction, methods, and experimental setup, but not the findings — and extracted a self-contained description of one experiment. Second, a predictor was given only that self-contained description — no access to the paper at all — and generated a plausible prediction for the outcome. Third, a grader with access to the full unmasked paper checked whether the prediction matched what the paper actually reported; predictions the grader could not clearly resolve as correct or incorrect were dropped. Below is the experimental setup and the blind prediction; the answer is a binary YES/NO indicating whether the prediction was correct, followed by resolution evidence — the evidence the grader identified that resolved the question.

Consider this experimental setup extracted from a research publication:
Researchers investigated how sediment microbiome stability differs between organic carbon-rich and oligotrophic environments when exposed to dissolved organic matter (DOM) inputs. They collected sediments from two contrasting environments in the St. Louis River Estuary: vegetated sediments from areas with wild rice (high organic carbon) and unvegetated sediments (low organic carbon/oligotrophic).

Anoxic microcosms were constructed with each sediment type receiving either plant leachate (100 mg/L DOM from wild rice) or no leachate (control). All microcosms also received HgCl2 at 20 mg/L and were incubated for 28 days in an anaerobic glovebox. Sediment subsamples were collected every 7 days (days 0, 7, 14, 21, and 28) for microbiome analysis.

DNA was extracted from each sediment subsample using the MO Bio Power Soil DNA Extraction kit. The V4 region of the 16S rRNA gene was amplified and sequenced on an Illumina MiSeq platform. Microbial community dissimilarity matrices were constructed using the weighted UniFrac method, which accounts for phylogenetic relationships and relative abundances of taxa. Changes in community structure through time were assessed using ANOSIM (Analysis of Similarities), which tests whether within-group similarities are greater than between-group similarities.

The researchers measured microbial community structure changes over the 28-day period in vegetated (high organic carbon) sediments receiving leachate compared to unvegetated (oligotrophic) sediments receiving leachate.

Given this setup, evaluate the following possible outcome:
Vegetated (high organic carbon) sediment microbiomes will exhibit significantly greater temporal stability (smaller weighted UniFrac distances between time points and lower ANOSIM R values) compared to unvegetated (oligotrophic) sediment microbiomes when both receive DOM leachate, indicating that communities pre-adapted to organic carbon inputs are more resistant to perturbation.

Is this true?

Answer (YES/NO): NO